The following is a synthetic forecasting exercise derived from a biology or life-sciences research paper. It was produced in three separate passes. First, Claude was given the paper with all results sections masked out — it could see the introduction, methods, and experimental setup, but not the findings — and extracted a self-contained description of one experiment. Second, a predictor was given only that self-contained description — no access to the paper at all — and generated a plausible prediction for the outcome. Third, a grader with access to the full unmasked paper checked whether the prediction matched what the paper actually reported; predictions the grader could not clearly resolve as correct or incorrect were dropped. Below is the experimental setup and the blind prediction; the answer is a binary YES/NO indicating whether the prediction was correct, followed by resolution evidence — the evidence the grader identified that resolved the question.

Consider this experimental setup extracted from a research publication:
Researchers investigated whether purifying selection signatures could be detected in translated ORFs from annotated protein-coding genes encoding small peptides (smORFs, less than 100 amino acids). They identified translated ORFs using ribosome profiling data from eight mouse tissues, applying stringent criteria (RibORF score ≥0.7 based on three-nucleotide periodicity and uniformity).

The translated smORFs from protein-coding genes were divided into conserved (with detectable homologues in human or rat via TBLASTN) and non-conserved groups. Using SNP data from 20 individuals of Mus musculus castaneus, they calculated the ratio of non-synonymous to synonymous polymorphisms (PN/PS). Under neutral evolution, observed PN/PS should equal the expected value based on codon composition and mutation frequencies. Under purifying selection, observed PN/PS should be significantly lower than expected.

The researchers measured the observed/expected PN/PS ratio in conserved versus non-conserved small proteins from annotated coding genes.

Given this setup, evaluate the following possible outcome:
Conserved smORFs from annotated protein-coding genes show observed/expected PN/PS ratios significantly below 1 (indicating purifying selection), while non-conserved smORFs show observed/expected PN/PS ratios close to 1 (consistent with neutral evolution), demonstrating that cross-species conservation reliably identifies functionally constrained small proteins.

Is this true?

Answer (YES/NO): NO